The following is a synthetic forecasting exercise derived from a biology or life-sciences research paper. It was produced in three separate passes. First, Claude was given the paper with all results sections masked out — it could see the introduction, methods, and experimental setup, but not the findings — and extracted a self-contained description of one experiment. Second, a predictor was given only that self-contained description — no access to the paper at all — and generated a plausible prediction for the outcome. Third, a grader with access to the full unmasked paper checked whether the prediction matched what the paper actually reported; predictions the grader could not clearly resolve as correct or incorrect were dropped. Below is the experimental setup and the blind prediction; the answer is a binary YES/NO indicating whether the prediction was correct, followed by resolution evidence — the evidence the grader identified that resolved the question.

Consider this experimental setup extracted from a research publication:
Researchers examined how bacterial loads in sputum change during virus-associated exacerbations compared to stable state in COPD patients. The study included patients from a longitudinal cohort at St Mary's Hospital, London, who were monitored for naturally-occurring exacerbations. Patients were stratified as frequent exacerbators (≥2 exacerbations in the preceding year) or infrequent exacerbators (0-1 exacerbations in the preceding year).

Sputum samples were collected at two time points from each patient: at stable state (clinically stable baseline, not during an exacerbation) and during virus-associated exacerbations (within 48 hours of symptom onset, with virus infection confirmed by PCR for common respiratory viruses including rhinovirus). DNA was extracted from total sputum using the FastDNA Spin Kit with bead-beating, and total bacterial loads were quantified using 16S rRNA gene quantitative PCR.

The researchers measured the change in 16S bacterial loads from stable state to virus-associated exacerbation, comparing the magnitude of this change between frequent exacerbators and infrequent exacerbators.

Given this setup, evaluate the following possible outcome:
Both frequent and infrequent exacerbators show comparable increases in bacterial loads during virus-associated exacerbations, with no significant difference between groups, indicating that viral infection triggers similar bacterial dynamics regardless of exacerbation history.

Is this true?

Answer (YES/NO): NO